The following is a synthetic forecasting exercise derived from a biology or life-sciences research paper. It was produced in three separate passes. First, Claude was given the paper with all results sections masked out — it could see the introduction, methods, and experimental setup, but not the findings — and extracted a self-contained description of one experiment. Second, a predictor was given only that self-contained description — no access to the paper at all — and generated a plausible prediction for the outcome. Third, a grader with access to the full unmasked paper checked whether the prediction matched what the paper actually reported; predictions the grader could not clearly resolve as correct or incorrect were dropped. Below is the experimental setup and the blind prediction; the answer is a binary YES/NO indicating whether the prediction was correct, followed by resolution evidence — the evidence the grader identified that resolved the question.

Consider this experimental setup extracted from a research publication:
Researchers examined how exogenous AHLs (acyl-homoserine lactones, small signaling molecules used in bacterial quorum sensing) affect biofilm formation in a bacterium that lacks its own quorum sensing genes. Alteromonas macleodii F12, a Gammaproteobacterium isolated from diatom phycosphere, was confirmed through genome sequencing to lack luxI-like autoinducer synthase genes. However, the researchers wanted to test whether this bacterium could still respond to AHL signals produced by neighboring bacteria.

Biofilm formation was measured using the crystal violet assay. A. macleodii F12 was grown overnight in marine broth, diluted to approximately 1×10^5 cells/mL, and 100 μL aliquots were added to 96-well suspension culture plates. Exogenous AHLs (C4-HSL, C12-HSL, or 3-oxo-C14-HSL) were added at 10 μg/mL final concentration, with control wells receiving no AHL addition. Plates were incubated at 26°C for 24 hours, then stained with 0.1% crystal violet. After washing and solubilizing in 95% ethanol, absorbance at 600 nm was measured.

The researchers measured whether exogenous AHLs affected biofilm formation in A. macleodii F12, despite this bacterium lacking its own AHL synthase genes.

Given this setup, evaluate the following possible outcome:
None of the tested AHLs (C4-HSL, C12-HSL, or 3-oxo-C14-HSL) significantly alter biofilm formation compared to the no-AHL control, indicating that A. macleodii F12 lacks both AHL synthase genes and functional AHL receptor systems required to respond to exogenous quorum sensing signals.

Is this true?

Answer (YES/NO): YES